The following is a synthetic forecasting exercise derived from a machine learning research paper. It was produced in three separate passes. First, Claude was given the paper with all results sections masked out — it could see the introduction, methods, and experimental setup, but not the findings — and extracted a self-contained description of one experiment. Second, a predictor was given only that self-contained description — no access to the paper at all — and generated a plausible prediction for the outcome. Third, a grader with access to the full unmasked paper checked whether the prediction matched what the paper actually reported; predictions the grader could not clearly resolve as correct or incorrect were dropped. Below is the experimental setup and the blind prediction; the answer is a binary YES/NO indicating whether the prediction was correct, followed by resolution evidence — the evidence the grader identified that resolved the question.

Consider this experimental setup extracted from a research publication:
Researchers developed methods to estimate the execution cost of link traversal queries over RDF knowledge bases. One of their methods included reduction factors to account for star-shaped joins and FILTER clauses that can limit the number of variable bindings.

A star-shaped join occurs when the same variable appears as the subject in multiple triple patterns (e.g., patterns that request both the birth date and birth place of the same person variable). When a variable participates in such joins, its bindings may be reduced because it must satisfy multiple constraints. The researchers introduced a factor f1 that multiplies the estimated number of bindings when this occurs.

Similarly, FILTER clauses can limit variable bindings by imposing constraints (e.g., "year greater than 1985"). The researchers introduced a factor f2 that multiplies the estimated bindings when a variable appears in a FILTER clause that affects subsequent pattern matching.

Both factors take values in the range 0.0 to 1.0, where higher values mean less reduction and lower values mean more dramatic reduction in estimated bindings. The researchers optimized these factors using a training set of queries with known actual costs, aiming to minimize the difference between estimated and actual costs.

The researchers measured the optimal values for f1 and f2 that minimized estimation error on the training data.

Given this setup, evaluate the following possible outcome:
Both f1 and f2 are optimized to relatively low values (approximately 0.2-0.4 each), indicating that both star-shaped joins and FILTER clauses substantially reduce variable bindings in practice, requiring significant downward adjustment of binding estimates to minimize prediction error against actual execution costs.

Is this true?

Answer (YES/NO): NO